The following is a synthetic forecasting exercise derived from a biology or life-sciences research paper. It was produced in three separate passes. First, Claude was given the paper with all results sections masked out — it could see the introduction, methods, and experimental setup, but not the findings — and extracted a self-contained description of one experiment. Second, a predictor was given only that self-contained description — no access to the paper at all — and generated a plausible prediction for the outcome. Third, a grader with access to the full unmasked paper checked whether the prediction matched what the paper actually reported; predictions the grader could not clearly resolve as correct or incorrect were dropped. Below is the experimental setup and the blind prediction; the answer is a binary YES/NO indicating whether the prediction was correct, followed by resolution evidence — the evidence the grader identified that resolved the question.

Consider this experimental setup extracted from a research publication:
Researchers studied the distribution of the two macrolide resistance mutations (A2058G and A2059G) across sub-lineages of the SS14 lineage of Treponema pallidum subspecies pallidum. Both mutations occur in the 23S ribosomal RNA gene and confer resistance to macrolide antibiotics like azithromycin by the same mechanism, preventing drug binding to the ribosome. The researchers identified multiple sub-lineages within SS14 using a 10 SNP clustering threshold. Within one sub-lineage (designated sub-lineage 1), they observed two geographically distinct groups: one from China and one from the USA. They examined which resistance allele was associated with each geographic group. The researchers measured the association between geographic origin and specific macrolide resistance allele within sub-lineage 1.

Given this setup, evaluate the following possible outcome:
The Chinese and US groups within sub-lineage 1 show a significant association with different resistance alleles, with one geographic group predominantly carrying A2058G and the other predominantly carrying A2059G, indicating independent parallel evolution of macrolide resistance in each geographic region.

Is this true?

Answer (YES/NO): YES